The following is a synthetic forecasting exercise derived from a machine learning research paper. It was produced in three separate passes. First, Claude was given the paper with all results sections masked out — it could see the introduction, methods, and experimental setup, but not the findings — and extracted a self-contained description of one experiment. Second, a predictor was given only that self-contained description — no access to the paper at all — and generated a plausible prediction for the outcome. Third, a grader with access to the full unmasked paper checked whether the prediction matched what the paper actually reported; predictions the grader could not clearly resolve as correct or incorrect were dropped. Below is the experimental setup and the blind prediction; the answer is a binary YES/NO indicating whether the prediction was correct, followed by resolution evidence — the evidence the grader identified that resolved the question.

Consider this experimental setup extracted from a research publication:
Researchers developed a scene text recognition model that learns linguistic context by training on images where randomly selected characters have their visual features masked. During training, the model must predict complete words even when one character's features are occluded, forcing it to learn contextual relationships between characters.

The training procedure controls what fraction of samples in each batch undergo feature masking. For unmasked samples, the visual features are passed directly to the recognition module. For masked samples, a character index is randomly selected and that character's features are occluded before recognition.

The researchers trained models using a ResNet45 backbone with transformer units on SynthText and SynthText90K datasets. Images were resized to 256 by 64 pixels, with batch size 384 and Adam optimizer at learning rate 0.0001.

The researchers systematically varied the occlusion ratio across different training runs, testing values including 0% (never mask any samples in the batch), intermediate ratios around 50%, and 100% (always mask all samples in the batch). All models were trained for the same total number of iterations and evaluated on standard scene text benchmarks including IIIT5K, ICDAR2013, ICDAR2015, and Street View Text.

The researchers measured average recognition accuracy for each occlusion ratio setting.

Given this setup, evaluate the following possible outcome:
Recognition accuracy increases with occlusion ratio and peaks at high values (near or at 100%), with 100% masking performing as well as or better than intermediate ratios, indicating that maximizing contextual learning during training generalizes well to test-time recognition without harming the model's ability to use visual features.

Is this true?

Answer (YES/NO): NO